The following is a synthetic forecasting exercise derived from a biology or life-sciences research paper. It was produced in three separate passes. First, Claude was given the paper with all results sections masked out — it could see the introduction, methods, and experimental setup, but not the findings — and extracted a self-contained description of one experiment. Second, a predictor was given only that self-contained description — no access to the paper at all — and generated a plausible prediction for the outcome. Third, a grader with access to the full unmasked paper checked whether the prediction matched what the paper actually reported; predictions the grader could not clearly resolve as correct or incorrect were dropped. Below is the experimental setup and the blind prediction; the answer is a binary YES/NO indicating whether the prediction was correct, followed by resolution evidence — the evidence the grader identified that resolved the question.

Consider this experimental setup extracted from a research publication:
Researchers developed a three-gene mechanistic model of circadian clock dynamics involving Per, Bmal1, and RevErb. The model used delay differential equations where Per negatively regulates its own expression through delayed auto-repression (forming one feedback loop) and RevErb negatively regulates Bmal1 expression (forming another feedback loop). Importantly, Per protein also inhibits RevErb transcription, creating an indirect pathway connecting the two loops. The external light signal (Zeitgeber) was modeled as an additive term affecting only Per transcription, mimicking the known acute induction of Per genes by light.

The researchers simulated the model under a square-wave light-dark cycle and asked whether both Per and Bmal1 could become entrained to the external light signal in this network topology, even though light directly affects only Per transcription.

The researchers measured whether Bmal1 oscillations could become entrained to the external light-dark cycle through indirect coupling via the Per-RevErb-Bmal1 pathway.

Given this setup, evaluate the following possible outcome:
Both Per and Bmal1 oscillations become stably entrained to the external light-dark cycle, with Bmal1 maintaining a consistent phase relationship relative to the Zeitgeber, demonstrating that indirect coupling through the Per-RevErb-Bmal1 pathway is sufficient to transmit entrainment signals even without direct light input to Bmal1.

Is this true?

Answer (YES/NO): YES